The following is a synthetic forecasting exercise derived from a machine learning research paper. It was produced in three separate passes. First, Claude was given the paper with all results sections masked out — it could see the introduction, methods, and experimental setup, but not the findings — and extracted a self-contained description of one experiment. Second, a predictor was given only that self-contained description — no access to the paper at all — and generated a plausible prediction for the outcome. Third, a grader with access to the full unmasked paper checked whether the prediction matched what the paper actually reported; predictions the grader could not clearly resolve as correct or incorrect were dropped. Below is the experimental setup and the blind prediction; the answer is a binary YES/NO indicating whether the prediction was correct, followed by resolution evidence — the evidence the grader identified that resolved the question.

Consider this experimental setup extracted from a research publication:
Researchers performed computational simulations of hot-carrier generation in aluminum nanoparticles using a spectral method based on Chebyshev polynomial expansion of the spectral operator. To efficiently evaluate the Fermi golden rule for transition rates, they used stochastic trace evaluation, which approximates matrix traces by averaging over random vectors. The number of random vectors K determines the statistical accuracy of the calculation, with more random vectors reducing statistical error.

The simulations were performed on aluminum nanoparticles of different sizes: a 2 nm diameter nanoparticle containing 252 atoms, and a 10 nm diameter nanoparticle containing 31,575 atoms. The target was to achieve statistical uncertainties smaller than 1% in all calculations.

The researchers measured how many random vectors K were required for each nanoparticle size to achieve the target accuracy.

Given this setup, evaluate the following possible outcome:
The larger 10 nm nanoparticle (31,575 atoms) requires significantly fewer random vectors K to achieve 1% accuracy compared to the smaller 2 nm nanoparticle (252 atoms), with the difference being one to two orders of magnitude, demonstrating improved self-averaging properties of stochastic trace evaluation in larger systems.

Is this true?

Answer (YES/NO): YES